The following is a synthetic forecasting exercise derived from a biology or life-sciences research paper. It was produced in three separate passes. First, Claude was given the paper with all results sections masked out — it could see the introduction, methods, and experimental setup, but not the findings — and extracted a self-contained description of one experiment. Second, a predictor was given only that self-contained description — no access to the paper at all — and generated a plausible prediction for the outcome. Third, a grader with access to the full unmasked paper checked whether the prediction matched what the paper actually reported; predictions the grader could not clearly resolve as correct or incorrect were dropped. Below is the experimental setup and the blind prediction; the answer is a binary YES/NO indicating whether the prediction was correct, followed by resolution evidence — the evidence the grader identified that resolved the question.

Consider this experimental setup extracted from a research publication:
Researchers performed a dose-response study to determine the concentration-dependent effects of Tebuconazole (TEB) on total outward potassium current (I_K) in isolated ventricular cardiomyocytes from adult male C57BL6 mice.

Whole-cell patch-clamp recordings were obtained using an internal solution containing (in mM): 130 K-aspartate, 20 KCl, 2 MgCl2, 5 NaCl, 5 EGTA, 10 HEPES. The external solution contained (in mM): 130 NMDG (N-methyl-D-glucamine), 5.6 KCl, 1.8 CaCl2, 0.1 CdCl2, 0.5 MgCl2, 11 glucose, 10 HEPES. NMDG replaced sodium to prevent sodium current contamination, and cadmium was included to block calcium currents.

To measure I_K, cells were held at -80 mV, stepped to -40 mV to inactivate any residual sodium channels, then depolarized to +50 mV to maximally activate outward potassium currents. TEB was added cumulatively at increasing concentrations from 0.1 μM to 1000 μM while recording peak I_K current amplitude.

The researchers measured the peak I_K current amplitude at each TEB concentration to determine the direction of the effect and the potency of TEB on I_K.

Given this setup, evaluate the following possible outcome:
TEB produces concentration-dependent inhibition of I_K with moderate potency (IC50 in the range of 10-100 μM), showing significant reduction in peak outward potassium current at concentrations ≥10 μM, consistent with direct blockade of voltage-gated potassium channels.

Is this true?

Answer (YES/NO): NO